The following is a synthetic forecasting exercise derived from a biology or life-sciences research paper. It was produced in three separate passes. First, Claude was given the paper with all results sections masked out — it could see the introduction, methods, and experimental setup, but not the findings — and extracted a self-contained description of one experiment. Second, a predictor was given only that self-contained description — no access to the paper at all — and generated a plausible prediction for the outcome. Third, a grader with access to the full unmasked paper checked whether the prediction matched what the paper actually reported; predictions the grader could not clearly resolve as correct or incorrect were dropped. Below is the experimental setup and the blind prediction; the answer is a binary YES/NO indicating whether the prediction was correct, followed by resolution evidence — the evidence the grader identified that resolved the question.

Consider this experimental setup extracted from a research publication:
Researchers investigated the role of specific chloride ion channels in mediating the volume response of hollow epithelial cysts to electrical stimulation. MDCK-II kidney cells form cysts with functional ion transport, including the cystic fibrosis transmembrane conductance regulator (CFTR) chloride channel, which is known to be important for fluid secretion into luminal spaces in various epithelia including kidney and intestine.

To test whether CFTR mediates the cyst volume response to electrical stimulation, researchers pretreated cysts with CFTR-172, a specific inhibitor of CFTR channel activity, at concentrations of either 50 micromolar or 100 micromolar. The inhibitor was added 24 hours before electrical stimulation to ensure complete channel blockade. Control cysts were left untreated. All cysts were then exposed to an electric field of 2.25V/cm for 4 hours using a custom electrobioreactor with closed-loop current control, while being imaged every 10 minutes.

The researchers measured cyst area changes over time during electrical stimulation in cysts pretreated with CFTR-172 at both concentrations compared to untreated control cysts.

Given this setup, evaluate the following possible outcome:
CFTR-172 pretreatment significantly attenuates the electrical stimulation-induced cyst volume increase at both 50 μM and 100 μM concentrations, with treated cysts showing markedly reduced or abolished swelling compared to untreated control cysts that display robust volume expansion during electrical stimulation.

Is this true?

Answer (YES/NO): YES